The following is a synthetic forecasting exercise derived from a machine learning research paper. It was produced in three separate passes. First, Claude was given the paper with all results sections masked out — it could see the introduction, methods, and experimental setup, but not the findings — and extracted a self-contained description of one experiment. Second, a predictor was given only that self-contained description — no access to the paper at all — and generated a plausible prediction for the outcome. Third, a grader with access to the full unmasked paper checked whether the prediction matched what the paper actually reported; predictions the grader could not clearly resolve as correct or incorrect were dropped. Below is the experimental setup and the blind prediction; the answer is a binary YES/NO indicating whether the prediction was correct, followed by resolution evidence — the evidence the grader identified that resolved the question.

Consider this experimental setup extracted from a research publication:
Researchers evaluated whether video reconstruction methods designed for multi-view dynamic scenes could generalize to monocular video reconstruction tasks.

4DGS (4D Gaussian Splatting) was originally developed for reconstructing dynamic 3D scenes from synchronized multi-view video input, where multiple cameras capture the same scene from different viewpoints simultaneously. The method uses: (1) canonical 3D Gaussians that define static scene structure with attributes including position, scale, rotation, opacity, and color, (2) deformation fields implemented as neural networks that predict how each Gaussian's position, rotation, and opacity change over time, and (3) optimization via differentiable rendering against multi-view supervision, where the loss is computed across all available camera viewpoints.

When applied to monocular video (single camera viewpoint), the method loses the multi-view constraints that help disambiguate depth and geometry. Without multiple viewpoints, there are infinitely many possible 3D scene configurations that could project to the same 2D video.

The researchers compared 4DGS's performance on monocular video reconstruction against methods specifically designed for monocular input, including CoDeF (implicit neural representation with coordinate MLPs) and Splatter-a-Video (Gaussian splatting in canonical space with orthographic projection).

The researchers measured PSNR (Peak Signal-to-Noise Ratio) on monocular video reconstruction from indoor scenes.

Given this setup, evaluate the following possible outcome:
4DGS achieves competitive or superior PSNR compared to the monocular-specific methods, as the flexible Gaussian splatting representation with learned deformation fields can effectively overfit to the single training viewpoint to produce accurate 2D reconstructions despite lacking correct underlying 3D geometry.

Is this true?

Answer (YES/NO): NO